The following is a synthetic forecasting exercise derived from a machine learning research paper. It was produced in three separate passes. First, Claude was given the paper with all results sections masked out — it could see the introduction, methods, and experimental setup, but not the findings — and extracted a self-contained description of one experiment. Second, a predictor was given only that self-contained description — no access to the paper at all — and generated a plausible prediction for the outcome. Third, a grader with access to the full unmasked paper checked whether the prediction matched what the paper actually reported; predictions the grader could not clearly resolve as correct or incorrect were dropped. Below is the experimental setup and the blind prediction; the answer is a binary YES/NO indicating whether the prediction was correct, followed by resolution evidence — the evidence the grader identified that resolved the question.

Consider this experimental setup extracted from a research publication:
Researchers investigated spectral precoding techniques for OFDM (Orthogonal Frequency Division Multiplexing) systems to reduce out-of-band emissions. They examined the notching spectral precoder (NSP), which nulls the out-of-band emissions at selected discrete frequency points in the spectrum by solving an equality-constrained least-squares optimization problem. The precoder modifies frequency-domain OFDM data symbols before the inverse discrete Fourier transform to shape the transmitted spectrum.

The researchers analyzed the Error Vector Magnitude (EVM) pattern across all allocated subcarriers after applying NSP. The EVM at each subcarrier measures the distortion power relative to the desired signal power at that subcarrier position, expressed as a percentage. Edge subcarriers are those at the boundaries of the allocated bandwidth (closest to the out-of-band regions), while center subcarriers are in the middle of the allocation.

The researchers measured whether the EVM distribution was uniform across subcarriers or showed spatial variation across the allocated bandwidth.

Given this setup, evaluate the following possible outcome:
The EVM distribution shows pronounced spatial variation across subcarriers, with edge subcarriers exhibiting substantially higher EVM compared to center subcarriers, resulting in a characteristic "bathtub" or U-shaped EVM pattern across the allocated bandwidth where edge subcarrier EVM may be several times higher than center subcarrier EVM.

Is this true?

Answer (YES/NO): YES